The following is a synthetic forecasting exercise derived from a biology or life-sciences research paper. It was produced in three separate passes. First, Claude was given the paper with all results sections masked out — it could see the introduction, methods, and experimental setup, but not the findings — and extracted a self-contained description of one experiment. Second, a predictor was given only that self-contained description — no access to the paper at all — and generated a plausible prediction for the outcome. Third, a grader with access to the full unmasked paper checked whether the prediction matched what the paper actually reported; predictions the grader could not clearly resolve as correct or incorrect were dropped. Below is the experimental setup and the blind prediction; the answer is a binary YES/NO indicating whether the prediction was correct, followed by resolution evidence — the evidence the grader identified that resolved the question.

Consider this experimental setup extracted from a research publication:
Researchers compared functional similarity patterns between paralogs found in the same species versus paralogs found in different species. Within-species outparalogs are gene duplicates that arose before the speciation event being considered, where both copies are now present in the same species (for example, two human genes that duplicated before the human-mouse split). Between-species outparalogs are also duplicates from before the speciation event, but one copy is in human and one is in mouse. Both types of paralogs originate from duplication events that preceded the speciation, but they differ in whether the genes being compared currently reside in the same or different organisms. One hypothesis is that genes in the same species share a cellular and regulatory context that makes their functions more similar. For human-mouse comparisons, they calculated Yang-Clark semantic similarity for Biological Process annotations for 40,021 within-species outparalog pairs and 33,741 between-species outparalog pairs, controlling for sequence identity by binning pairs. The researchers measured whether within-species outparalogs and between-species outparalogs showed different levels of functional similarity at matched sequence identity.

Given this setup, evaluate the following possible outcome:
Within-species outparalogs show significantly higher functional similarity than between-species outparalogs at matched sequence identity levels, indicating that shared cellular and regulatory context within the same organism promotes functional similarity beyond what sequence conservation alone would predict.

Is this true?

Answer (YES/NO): YES